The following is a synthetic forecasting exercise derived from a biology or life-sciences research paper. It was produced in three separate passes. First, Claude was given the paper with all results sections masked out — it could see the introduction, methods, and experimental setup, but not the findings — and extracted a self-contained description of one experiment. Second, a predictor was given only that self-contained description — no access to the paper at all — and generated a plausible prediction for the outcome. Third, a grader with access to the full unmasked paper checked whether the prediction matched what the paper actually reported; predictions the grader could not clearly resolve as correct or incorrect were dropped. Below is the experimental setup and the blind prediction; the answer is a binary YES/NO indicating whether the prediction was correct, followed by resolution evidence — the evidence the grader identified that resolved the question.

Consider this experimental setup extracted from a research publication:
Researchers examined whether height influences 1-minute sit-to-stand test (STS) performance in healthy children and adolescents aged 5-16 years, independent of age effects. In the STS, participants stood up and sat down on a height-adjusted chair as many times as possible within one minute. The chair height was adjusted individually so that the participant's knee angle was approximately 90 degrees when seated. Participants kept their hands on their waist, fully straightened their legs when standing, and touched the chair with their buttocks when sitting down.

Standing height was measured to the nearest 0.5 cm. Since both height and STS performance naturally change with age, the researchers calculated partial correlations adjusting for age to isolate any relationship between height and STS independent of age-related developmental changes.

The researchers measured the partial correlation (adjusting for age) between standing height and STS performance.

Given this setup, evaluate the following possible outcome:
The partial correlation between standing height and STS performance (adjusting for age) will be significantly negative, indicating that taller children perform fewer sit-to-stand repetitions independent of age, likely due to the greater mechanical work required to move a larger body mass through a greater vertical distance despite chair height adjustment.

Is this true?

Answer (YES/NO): YES